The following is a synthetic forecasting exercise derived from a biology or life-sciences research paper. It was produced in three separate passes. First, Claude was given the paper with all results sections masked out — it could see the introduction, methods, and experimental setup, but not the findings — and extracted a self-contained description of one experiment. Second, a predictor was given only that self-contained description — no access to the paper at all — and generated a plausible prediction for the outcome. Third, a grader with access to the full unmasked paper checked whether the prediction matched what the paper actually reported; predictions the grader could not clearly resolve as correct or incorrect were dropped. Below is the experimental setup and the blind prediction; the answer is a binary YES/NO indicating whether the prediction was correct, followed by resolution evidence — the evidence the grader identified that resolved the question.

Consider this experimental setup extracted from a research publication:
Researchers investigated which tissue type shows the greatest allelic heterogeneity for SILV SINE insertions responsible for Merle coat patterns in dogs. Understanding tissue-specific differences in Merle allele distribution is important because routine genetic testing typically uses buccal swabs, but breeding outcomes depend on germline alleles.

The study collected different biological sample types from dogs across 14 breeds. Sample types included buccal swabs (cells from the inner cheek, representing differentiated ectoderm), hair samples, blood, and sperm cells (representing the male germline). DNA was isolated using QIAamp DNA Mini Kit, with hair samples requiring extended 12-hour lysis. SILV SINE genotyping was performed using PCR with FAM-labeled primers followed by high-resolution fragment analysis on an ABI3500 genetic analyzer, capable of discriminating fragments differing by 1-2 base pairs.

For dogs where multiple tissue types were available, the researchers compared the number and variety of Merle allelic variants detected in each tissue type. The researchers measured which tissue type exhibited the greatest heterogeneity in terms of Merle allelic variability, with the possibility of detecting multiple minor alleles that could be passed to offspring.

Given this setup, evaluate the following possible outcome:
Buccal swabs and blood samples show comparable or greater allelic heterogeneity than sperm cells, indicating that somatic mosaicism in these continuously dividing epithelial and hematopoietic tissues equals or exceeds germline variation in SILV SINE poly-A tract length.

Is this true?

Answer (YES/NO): NO